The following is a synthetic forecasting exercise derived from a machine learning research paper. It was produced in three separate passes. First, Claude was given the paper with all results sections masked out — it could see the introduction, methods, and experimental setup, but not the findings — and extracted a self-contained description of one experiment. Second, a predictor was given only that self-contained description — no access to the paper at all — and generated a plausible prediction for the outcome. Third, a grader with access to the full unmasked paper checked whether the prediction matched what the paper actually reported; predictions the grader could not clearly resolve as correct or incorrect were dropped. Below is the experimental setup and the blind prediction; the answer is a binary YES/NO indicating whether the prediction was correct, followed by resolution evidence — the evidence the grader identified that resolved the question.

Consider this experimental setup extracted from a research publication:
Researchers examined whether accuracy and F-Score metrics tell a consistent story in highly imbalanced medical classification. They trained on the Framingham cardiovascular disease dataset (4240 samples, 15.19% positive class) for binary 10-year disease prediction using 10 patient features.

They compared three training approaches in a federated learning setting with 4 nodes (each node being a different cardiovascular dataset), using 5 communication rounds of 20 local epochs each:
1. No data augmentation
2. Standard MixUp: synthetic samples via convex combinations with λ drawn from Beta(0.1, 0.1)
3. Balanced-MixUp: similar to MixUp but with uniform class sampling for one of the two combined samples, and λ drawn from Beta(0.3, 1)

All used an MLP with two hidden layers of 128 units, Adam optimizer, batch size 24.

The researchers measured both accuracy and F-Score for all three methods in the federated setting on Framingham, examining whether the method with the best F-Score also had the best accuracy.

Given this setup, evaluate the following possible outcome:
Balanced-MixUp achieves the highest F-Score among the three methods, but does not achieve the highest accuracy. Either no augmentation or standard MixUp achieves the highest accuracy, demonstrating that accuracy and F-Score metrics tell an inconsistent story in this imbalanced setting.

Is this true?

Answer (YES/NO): YES